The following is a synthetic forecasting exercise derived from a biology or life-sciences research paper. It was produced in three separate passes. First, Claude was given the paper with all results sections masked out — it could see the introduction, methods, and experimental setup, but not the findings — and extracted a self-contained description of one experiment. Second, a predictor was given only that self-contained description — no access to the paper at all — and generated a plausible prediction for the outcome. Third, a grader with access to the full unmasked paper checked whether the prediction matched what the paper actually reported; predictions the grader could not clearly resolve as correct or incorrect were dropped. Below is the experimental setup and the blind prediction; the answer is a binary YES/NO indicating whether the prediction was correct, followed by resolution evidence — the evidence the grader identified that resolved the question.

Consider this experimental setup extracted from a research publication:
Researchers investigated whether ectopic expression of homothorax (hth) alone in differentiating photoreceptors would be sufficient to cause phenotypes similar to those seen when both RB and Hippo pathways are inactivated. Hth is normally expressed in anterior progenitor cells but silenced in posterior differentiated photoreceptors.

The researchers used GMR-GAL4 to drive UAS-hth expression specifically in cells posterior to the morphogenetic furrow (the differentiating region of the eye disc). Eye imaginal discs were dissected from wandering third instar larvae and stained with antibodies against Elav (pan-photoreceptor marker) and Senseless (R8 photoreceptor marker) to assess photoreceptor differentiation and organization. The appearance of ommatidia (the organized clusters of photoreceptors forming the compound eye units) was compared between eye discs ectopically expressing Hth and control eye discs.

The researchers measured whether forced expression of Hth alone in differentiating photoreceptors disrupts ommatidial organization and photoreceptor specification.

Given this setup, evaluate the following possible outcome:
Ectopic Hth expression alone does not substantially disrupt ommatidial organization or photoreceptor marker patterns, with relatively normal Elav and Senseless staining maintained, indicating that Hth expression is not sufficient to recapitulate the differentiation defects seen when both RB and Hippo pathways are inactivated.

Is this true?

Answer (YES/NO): YES